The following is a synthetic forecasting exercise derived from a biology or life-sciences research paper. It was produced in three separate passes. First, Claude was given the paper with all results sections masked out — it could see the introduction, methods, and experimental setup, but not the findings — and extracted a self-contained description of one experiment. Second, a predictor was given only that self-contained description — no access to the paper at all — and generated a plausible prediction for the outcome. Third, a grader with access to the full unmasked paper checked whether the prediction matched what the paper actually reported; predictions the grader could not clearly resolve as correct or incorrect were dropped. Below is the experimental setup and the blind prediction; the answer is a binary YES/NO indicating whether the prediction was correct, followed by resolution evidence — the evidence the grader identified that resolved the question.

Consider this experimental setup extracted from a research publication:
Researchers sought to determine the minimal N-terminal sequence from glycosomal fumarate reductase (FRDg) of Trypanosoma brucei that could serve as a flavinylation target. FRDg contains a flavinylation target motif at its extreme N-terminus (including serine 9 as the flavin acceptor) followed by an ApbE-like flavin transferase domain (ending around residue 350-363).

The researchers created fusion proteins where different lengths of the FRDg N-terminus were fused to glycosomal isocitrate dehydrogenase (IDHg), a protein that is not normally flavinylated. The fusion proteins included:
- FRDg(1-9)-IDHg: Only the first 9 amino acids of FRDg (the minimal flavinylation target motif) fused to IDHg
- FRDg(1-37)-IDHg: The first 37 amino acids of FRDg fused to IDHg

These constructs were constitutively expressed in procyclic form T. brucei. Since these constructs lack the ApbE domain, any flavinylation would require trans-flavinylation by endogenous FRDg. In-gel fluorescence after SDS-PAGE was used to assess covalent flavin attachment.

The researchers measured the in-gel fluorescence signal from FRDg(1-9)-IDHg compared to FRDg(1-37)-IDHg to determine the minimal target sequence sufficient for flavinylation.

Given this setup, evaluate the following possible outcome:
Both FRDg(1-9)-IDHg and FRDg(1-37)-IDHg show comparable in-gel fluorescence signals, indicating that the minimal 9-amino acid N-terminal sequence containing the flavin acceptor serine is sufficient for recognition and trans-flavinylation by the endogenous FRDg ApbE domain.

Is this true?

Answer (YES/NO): NO